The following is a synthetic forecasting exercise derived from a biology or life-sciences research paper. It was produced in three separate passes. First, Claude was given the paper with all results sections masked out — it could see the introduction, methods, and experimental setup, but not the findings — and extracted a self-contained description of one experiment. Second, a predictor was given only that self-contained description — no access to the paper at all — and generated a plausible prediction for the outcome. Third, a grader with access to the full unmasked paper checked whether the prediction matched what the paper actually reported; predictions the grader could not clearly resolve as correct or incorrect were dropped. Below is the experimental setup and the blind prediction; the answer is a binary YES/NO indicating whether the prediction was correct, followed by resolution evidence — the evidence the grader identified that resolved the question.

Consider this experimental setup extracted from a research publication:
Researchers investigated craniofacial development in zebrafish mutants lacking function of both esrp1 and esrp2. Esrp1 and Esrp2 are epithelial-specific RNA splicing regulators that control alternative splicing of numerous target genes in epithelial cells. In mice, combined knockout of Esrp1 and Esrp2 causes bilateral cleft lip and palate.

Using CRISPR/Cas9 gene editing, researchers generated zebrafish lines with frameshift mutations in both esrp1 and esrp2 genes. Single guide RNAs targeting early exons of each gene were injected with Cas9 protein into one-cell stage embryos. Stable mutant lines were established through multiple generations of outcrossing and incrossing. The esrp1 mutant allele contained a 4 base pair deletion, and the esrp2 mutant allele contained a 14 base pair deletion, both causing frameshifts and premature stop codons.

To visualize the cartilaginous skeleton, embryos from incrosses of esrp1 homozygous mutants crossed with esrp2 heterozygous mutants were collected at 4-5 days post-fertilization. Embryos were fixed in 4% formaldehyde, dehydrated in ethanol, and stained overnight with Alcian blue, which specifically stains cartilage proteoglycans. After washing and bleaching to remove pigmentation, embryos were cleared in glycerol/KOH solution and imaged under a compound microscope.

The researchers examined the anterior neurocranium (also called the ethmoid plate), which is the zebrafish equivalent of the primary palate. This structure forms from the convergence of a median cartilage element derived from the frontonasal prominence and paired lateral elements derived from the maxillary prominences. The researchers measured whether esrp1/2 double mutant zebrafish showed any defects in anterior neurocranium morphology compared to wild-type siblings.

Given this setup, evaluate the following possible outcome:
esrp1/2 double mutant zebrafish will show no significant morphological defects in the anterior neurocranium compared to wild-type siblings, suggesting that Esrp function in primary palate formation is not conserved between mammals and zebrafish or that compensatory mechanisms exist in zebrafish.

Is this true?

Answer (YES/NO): NO